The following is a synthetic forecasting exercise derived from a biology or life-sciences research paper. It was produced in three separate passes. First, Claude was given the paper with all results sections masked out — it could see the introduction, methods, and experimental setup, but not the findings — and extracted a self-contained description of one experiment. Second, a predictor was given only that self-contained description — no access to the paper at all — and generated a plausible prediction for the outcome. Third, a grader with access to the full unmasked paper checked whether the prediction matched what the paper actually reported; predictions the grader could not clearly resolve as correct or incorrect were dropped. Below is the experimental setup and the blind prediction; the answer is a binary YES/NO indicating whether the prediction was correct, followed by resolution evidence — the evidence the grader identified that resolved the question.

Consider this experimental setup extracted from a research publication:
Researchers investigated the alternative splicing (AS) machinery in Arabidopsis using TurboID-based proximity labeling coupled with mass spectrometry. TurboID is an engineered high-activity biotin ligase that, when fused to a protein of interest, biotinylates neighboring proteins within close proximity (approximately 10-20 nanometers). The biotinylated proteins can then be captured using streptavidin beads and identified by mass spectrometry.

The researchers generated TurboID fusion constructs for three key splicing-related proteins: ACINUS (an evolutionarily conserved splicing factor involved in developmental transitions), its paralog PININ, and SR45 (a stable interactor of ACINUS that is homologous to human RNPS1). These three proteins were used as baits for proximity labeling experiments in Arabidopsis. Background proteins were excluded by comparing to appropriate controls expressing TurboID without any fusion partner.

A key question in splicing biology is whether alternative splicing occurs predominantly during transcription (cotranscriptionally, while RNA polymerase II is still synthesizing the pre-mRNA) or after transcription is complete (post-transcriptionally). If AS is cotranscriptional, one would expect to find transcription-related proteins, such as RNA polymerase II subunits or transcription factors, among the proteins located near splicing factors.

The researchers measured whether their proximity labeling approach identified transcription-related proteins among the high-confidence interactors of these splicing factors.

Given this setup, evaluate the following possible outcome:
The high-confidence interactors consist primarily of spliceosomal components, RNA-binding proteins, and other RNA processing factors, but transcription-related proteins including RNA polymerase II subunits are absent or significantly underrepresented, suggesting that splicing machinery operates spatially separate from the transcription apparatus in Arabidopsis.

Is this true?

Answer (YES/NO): NO